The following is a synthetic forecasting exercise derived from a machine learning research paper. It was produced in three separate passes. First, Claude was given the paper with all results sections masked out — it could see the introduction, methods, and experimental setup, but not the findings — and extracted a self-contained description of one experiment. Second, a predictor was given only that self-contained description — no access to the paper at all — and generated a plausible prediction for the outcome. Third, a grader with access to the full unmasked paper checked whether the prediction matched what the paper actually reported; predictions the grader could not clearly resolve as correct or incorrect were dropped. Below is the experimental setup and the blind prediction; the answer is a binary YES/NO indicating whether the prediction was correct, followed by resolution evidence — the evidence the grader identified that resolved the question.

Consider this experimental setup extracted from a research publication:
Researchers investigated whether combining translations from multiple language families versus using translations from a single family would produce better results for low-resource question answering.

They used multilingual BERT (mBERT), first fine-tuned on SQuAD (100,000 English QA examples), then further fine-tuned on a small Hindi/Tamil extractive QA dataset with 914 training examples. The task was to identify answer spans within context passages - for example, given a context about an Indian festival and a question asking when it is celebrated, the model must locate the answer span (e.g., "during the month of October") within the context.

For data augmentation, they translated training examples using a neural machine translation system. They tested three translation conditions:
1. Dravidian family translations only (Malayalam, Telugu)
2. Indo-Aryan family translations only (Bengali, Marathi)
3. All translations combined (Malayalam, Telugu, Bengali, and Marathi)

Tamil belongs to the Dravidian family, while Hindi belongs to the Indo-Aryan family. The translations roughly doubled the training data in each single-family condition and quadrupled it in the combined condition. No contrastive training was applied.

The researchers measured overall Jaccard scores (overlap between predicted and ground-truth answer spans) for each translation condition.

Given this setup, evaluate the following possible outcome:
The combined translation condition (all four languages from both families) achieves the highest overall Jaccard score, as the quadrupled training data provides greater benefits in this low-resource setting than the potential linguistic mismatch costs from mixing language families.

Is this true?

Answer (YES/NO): NO